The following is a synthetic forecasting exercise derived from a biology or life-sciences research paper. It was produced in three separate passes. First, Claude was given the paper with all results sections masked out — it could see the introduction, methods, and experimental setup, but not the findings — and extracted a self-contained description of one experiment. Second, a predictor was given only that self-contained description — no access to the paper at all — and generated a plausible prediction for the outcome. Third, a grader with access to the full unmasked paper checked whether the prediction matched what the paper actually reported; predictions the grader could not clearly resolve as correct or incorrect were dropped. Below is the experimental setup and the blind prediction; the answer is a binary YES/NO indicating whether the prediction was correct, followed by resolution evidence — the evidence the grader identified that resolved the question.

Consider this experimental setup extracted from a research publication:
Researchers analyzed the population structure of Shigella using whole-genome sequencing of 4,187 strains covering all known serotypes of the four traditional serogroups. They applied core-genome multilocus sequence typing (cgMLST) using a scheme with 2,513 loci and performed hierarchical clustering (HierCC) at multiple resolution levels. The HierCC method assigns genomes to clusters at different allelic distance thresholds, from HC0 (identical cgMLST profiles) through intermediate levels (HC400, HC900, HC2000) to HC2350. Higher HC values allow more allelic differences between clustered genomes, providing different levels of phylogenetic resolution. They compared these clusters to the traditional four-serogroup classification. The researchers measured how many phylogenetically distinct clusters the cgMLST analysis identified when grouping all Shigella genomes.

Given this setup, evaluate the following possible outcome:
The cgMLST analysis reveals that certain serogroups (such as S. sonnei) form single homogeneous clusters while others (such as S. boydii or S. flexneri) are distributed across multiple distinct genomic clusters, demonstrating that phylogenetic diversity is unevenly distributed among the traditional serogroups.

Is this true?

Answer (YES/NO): YES